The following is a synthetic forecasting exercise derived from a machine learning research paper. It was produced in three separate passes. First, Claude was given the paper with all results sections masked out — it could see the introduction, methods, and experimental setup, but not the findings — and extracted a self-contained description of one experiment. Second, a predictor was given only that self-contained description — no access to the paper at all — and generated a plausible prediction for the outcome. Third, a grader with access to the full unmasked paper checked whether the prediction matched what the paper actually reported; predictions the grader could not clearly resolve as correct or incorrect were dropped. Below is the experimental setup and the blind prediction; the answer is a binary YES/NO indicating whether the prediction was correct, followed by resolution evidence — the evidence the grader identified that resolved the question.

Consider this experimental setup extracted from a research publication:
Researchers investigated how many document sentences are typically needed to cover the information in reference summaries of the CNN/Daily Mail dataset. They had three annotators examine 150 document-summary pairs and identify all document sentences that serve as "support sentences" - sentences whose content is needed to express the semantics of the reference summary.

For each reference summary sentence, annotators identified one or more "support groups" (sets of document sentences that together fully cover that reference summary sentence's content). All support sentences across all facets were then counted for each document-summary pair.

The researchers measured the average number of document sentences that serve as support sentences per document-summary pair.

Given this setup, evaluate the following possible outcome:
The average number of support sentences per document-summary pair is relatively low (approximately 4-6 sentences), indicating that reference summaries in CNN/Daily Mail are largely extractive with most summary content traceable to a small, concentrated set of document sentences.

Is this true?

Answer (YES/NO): YES